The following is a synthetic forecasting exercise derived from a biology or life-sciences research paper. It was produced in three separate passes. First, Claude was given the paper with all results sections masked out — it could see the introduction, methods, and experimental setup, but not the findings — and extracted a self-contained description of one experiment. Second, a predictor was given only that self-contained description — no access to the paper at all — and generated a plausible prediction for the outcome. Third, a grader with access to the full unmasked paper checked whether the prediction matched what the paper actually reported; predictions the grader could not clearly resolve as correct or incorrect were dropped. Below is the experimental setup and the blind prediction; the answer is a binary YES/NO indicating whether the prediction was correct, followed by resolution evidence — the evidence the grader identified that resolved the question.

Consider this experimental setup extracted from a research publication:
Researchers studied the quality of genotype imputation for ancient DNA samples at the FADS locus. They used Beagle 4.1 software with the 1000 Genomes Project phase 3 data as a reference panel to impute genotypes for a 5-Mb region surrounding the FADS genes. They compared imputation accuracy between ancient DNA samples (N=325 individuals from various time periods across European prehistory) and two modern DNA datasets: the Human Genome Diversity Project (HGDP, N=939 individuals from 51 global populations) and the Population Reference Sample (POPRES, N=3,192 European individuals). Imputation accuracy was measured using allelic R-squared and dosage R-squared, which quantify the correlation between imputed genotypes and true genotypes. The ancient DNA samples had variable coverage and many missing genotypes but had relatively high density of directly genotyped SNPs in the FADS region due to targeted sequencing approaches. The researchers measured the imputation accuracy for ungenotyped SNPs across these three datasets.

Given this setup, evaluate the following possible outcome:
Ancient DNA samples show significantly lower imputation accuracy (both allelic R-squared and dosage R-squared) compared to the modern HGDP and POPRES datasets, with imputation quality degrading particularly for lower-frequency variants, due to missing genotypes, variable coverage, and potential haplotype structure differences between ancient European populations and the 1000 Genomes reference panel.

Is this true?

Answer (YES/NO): NO